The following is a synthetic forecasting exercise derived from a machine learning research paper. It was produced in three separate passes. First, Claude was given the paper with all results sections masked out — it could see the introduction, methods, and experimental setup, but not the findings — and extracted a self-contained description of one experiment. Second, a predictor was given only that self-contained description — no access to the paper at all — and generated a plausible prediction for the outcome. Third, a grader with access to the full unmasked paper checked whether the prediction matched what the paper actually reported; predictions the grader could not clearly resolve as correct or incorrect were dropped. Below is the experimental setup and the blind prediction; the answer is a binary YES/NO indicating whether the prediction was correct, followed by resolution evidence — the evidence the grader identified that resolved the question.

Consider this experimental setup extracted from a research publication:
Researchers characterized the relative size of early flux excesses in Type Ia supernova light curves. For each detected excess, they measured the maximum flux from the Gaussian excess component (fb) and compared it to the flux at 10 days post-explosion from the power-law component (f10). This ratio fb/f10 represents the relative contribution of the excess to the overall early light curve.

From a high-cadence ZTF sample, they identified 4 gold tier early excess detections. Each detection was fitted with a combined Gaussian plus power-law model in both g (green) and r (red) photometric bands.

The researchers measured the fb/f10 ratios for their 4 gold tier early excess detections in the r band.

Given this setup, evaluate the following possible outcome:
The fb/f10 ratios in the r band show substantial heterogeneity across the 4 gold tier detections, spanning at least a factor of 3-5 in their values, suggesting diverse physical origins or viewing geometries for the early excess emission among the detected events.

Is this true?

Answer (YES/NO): YES